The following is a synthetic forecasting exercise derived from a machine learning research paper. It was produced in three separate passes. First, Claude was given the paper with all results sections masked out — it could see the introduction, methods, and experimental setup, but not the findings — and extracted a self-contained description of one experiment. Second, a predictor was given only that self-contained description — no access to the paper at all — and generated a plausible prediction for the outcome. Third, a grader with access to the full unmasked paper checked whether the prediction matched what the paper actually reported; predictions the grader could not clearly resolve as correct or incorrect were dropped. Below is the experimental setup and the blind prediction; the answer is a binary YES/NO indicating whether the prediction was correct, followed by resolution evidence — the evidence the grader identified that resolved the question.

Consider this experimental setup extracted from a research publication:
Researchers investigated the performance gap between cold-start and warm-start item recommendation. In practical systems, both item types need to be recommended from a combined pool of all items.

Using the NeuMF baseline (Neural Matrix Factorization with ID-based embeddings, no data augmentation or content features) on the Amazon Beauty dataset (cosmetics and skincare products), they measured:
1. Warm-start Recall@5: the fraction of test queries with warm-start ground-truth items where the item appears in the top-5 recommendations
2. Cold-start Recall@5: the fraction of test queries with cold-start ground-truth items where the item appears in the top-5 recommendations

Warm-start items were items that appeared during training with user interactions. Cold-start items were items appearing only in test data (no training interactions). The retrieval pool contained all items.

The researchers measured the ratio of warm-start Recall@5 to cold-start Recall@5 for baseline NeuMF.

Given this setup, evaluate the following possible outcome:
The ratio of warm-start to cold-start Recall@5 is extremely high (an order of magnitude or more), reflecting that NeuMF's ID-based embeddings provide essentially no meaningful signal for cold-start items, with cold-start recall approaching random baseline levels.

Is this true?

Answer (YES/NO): YES